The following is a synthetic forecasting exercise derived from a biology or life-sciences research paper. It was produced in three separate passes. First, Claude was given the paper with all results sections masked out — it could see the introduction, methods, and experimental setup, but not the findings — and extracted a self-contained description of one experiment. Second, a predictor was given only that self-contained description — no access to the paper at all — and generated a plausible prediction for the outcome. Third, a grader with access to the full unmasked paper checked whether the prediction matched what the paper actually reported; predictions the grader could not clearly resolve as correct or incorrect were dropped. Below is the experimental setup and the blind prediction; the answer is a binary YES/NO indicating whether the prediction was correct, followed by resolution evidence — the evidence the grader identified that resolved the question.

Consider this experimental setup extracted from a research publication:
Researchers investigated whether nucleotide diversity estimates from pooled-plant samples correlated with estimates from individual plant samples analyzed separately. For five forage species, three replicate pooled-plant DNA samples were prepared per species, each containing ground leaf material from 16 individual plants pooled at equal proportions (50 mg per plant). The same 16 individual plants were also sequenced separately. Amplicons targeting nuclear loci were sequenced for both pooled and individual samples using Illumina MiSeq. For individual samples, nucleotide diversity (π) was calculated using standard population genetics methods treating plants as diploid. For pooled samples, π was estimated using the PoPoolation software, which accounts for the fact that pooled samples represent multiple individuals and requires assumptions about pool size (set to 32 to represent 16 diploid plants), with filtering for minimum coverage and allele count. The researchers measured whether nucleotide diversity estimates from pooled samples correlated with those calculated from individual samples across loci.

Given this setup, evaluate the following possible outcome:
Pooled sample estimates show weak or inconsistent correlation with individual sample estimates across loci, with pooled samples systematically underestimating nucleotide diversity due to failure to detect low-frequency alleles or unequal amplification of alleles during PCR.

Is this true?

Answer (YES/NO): NO